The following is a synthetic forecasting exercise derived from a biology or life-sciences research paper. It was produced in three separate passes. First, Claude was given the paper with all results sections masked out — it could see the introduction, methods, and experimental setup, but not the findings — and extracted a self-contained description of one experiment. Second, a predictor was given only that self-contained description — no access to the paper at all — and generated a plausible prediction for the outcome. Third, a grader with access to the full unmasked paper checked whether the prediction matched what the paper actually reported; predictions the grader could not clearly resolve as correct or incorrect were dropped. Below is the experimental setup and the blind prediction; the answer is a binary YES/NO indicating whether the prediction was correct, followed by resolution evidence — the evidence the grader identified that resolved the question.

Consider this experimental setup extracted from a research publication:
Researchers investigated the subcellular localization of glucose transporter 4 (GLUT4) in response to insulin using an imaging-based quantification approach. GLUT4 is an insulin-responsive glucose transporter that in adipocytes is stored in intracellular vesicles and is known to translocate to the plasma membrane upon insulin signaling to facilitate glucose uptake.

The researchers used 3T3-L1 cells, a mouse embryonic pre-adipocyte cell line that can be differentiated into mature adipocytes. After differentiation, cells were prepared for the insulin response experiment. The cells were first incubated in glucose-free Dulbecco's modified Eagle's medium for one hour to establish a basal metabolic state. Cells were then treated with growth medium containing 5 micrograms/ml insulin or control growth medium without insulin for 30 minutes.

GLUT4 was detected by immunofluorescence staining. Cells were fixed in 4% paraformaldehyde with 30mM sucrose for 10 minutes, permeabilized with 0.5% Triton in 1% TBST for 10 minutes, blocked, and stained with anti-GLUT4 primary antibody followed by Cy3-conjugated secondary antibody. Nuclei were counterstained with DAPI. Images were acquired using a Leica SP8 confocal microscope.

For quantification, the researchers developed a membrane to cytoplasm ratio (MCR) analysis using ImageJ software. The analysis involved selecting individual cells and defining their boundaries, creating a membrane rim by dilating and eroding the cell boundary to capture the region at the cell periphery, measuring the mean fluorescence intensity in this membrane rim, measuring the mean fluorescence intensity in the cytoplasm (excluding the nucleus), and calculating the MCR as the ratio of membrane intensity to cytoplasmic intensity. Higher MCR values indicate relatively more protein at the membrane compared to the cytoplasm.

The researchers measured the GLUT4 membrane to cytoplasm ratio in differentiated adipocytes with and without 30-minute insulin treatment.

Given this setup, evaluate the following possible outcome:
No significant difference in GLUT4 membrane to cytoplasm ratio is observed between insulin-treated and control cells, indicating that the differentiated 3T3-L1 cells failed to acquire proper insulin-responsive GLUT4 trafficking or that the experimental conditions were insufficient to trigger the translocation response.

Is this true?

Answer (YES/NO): NO